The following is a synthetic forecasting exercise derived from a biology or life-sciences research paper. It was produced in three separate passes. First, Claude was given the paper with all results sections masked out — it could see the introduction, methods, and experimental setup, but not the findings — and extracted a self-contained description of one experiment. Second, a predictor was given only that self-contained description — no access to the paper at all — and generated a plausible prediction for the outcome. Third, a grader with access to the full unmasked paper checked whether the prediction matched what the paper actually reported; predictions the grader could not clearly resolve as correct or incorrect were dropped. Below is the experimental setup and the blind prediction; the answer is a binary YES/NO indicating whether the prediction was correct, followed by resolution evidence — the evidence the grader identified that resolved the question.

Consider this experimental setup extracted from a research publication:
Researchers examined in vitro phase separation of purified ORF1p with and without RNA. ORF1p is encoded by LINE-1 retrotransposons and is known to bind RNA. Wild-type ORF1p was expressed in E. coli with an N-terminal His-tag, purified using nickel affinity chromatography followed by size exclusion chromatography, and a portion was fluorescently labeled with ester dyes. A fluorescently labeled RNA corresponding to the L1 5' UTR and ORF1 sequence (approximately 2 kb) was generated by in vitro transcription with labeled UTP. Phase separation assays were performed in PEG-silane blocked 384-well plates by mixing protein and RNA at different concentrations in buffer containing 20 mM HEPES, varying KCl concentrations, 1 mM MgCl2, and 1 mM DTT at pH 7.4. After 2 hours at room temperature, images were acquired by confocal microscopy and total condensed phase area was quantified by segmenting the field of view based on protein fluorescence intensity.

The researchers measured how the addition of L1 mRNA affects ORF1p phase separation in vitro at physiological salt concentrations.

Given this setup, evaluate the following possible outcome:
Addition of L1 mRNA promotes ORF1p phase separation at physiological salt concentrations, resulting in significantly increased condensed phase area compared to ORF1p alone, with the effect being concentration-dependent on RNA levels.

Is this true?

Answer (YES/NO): NO